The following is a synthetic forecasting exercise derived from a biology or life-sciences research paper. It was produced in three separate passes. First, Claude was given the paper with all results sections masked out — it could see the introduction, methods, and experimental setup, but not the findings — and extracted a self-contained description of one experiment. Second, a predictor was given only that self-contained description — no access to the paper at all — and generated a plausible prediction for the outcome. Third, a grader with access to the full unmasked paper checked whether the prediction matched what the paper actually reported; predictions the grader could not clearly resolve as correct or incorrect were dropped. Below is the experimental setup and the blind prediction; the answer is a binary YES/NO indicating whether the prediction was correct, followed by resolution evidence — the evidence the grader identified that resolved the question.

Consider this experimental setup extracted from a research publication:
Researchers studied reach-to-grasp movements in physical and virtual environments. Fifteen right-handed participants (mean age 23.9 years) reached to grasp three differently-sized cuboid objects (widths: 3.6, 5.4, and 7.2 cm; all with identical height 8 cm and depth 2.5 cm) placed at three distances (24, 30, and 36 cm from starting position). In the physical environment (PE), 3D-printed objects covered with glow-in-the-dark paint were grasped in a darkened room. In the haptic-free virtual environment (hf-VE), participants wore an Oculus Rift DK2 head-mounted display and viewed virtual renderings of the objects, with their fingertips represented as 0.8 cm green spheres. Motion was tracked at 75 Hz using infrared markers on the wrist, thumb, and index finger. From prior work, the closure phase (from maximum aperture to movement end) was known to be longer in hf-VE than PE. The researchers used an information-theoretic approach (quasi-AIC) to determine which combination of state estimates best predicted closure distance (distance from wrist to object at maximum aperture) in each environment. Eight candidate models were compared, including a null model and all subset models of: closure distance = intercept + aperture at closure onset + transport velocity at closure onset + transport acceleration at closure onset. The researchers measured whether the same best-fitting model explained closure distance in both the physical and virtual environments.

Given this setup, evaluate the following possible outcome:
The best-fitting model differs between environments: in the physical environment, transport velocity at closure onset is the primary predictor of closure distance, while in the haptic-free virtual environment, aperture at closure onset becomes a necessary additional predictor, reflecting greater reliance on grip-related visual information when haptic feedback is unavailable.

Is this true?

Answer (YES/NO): NO